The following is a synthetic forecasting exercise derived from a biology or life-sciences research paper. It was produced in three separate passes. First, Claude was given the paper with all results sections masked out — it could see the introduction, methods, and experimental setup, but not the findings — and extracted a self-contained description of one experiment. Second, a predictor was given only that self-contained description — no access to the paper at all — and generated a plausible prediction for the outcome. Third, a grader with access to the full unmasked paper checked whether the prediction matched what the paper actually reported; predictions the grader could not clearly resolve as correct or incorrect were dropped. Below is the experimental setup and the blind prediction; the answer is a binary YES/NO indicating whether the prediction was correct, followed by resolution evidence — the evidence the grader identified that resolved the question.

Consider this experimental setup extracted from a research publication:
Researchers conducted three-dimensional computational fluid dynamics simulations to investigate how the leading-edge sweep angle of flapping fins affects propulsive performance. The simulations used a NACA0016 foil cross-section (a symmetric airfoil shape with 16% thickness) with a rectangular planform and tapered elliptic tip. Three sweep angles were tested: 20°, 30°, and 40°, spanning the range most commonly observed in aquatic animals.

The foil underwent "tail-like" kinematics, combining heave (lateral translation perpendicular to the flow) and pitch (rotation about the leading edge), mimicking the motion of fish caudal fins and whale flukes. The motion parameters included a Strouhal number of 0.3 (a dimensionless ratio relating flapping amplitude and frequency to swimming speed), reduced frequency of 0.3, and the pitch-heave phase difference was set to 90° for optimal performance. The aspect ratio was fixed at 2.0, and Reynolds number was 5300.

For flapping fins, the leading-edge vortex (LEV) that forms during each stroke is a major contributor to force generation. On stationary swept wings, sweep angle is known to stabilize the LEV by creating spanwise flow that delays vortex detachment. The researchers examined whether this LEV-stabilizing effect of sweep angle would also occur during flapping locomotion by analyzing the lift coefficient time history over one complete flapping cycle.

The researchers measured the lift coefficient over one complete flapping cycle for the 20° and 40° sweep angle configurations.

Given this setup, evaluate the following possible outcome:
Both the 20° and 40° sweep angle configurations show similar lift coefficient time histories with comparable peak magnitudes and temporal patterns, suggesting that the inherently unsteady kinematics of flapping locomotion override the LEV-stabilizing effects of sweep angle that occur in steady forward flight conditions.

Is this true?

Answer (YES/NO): YES